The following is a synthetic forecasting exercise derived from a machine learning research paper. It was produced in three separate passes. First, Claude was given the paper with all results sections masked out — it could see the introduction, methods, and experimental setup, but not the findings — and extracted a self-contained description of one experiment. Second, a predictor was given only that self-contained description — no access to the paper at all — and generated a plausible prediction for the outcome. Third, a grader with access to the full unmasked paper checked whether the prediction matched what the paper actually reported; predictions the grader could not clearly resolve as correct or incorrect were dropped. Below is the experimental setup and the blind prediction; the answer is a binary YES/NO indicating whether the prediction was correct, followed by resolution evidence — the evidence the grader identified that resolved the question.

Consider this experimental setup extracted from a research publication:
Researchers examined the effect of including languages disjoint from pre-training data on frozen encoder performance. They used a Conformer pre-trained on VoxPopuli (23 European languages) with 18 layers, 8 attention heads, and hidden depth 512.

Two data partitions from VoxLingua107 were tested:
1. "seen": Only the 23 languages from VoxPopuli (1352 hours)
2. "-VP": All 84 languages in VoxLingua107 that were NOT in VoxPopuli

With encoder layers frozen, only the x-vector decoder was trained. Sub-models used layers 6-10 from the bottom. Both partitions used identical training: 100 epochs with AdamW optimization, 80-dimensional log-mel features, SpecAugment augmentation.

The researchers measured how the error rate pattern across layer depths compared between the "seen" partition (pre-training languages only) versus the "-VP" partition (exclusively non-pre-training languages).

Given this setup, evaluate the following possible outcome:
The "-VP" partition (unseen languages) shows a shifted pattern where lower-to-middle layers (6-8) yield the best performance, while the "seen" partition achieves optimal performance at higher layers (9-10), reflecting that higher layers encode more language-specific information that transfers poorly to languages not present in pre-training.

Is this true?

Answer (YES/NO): NO